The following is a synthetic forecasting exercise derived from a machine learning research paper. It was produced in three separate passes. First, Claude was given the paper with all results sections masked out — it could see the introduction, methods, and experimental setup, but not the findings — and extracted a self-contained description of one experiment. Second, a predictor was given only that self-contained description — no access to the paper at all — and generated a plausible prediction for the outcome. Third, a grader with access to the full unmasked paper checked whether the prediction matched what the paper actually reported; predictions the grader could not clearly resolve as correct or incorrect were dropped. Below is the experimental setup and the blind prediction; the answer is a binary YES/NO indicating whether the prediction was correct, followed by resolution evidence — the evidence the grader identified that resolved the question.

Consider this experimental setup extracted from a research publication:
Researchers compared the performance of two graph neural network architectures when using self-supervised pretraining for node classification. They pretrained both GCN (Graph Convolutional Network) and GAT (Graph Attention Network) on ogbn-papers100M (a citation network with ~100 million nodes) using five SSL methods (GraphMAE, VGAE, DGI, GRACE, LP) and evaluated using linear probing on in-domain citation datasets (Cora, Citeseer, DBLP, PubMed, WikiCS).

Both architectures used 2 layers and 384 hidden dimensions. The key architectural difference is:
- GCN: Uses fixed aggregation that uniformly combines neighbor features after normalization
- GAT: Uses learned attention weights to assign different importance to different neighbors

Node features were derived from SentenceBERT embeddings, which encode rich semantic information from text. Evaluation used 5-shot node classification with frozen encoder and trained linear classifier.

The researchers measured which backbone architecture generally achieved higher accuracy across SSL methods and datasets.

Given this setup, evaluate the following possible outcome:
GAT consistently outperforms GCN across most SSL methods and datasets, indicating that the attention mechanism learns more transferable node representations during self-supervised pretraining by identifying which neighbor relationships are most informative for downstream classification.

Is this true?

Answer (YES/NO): YES